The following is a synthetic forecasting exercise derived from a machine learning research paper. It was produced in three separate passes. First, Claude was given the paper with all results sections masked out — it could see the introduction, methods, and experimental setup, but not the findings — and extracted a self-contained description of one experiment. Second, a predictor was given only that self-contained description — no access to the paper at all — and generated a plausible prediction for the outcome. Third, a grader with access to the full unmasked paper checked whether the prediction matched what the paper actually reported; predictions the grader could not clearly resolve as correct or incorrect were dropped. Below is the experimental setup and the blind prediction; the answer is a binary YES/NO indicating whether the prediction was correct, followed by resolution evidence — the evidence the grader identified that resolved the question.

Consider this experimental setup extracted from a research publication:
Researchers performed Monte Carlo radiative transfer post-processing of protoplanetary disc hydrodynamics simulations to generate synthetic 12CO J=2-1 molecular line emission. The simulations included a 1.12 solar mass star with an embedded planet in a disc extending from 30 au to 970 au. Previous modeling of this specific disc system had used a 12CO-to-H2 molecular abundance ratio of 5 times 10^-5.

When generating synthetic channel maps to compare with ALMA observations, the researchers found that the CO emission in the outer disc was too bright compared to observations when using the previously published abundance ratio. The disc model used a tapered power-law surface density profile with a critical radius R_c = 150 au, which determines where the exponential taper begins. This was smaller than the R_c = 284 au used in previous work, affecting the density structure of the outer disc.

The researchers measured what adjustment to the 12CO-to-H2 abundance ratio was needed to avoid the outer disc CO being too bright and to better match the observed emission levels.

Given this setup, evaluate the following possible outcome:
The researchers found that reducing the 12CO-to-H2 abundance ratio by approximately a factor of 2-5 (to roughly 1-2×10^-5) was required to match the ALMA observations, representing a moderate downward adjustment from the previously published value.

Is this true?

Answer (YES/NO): YES